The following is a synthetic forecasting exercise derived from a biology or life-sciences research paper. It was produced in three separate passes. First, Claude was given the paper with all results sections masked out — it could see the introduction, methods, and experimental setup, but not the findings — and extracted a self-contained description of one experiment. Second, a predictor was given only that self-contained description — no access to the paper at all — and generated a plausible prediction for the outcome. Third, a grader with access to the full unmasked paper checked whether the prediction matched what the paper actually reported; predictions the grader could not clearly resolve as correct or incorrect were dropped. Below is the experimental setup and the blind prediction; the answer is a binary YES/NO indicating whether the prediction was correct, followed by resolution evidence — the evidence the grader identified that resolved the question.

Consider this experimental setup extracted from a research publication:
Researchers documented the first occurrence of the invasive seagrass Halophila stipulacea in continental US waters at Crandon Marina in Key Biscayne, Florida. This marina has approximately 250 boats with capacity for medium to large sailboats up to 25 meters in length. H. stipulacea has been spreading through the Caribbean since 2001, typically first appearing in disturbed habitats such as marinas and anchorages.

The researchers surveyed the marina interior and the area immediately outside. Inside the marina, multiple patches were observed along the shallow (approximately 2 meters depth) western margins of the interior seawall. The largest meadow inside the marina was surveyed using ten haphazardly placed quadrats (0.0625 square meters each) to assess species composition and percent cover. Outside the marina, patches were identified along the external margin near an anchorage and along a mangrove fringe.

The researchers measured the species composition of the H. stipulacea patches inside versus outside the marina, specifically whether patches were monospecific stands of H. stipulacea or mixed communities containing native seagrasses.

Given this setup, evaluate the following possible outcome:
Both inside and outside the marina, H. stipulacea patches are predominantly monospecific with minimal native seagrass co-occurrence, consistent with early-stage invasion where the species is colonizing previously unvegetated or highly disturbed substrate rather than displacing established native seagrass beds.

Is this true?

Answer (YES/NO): NO